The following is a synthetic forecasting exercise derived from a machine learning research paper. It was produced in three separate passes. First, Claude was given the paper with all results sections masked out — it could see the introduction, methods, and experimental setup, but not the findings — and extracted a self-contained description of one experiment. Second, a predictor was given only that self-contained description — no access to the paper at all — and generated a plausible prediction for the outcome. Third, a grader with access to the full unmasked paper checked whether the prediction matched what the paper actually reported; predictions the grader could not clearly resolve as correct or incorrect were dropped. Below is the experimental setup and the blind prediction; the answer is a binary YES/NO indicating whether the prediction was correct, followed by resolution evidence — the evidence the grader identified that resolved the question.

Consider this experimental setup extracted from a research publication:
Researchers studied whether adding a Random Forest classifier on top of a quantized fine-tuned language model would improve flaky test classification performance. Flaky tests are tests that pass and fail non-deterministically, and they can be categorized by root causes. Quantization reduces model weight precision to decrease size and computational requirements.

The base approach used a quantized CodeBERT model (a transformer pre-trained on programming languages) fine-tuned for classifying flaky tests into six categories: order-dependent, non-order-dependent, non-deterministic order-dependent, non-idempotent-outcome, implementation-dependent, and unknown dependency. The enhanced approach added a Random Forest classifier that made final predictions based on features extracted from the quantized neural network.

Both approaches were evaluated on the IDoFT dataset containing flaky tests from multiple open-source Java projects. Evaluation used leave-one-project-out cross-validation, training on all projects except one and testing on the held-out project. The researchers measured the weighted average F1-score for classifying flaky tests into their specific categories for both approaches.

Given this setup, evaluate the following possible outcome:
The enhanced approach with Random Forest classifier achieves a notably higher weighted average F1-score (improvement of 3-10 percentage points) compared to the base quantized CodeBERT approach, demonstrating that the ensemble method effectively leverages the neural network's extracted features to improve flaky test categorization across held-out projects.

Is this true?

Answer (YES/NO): NO